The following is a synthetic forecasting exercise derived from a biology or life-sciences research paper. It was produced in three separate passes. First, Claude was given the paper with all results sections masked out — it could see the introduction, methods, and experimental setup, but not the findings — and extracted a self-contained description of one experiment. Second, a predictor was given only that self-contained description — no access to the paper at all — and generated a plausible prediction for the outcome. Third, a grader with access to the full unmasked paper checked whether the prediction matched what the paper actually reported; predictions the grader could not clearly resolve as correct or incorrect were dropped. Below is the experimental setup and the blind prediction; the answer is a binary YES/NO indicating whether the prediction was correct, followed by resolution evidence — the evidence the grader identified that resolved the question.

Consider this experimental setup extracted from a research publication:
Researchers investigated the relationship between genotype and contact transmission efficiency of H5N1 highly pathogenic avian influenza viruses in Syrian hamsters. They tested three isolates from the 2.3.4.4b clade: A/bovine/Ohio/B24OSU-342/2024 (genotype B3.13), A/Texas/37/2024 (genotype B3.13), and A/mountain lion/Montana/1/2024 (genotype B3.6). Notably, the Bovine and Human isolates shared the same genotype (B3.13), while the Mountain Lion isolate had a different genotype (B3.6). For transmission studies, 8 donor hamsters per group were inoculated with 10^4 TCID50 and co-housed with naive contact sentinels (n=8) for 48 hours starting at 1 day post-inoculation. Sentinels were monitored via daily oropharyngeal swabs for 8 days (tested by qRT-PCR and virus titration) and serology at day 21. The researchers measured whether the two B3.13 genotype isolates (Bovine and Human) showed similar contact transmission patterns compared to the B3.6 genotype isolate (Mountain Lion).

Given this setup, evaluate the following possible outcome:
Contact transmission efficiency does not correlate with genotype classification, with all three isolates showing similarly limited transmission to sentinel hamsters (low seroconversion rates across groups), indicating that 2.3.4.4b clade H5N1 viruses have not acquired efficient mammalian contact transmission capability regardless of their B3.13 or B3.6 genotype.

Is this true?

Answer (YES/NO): NO